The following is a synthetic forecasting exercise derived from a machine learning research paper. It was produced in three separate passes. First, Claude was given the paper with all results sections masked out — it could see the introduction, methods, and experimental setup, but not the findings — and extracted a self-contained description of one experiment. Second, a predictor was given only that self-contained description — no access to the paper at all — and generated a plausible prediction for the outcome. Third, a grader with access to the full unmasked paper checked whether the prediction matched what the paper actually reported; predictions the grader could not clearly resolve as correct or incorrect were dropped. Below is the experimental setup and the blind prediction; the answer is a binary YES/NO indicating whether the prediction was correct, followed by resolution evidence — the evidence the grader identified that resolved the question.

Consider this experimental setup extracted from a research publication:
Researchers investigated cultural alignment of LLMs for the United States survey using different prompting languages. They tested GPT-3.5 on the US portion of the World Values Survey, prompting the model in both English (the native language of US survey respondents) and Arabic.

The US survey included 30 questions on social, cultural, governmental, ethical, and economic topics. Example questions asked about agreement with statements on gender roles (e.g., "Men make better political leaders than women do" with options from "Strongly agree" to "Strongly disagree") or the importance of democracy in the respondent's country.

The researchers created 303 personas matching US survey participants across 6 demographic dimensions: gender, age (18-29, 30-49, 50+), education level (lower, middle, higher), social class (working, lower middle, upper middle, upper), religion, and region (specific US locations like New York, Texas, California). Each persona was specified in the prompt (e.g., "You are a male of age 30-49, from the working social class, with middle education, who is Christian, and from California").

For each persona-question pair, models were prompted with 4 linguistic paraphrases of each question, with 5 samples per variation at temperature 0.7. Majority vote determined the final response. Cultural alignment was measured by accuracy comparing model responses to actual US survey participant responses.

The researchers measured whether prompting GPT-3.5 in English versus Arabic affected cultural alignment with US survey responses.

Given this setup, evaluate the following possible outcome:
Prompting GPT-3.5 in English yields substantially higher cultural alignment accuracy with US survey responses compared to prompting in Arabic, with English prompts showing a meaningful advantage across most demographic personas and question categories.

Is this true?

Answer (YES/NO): NO